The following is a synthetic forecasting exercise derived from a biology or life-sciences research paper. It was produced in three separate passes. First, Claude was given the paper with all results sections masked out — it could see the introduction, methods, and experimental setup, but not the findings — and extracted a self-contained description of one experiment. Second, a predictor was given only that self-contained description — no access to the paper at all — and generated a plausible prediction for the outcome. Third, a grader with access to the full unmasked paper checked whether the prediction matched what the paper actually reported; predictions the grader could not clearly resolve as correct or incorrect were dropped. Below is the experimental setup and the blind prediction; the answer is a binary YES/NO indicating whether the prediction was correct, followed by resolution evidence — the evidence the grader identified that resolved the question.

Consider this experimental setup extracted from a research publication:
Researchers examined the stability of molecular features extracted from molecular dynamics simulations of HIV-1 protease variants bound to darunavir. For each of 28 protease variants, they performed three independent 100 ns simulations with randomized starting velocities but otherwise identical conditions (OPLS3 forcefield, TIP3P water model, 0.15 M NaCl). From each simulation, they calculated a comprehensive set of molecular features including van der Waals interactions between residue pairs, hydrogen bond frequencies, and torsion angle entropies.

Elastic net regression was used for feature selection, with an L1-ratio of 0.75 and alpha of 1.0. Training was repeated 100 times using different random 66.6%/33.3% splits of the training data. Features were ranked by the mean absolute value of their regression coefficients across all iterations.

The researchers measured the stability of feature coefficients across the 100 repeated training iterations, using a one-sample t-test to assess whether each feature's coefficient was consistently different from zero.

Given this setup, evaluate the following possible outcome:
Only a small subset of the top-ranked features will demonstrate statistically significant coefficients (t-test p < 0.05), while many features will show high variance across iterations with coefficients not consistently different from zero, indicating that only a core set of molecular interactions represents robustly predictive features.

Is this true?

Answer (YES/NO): YES